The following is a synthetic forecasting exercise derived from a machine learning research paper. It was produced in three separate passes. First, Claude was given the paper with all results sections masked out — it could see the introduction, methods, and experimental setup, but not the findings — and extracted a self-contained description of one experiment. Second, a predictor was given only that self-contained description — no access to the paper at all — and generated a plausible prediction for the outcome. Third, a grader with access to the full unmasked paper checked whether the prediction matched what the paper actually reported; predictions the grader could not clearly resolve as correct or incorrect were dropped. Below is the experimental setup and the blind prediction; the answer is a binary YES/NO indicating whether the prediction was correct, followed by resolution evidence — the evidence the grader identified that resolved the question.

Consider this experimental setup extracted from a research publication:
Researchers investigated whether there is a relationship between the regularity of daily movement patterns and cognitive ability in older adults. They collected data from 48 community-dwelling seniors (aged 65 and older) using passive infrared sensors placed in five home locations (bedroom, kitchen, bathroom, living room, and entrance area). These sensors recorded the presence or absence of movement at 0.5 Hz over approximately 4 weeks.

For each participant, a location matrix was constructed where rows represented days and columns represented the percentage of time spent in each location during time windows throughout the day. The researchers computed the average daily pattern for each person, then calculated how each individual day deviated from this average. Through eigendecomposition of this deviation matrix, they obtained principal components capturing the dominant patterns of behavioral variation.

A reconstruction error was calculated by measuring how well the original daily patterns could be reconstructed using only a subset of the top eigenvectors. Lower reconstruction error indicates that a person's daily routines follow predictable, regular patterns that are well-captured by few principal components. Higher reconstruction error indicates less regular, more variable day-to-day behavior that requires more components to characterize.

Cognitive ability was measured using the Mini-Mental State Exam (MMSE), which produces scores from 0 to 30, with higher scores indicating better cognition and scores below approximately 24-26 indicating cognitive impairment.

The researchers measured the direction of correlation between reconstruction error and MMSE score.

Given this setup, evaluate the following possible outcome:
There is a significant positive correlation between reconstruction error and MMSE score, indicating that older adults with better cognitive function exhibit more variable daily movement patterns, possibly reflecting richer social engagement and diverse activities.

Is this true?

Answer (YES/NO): NO